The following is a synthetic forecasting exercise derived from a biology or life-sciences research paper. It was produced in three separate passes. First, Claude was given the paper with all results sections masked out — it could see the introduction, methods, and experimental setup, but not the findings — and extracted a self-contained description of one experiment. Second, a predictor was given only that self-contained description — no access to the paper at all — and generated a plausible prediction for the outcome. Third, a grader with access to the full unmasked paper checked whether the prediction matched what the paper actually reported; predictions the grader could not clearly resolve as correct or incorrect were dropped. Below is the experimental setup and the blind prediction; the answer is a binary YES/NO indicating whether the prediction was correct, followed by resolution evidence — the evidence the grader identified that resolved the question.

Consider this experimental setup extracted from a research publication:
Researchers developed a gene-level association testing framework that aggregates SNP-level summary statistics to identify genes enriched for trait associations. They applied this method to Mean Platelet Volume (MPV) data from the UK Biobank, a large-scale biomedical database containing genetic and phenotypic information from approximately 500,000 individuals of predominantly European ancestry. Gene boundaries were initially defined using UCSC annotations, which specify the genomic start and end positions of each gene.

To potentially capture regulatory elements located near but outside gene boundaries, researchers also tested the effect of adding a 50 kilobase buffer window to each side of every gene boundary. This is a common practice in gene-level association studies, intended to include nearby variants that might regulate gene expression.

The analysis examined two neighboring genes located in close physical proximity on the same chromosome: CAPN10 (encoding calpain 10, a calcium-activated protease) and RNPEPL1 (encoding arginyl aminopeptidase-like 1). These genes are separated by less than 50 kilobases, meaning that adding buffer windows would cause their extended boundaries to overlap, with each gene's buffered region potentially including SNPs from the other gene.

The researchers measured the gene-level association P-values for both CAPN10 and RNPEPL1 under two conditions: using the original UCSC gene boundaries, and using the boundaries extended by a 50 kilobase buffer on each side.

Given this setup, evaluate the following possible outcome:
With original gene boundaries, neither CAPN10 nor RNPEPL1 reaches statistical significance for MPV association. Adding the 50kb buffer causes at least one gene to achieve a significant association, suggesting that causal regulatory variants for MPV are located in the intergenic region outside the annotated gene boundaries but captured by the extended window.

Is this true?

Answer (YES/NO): NO